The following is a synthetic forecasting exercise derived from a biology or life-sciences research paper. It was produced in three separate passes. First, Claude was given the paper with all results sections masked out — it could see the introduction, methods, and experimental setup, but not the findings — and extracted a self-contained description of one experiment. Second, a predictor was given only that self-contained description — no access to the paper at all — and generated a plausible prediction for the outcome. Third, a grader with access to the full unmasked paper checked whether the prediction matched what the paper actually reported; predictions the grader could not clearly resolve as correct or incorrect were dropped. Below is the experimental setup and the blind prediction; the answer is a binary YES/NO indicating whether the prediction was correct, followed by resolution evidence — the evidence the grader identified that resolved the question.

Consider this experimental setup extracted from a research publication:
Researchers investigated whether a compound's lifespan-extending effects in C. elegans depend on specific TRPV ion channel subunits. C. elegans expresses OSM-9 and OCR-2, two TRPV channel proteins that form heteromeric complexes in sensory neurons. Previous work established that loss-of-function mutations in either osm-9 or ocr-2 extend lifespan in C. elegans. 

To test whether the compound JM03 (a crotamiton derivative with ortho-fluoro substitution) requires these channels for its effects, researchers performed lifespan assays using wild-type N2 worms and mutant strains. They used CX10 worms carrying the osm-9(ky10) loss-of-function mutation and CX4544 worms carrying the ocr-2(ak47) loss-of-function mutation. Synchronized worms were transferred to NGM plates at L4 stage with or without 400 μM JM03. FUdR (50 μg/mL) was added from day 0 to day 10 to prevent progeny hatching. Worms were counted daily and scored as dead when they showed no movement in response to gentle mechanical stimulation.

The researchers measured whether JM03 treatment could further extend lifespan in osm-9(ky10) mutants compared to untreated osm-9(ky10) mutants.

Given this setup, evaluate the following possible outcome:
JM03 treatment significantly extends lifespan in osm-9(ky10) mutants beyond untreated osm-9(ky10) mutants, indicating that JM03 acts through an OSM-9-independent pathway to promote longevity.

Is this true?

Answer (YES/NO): NO